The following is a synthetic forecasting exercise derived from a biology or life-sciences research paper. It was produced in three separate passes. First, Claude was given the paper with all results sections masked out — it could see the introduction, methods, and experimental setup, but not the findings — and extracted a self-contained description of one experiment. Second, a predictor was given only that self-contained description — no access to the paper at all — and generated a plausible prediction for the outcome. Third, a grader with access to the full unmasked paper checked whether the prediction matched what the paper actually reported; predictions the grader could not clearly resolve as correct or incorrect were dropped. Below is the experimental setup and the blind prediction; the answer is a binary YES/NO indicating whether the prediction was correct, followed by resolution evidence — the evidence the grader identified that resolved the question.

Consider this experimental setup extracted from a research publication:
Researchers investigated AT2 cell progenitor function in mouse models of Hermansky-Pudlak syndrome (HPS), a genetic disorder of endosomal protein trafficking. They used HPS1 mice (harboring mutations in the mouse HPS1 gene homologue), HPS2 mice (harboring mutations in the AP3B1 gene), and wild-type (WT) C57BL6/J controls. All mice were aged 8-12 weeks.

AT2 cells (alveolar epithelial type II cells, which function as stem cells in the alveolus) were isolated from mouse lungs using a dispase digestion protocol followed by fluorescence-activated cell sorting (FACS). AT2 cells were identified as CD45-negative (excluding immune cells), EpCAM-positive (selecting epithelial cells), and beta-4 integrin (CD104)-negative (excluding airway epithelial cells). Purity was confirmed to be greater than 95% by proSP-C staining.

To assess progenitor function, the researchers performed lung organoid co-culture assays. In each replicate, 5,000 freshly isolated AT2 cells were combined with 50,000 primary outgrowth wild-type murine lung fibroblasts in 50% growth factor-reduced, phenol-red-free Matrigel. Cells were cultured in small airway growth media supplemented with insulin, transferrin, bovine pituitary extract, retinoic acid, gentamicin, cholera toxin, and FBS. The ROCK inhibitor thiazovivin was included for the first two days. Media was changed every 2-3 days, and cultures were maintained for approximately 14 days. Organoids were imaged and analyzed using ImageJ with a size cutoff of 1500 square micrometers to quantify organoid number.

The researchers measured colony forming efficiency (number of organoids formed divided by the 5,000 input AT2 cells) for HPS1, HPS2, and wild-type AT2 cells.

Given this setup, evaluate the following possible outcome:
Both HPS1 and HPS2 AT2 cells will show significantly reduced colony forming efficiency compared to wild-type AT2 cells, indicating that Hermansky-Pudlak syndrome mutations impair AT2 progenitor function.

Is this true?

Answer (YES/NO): NO